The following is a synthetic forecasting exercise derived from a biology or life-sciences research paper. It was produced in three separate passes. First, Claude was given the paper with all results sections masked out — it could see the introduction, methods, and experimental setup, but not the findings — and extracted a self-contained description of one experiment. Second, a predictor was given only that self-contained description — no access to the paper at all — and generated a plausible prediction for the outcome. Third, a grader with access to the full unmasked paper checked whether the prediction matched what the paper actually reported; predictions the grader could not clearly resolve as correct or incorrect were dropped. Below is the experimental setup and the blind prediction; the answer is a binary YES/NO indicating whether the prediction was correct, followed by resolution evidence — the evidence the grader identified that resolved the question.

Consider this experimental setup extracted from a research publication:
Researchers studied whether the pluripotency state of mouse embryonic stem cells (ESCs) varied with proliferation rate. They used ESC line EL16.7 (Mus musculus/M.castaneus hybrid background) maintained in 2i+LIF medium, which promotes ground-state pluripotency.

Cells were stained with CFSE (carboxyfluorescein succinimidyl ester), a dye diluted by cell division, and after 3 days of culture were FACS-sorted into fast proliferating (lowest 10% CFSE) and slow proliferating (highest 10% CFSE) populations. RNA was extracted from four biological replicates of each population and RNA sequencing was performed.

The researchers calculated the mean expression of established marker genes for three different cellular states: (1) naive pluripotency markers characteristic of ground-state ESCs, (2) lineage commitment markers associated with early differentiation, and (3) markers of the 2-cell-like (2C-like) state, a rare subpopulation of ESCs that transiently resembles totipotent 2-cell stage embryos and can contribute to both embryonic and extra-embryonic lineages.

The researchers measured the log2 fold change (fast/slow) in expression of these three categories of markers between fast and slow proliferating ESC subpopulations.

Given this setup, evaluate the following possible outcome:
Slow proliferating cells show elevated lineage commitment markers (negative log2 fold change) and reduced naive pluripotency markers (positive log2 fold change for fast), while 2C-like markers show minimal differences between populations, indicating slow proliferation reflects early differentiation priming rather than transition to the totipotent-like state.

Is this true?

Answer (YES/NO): NO